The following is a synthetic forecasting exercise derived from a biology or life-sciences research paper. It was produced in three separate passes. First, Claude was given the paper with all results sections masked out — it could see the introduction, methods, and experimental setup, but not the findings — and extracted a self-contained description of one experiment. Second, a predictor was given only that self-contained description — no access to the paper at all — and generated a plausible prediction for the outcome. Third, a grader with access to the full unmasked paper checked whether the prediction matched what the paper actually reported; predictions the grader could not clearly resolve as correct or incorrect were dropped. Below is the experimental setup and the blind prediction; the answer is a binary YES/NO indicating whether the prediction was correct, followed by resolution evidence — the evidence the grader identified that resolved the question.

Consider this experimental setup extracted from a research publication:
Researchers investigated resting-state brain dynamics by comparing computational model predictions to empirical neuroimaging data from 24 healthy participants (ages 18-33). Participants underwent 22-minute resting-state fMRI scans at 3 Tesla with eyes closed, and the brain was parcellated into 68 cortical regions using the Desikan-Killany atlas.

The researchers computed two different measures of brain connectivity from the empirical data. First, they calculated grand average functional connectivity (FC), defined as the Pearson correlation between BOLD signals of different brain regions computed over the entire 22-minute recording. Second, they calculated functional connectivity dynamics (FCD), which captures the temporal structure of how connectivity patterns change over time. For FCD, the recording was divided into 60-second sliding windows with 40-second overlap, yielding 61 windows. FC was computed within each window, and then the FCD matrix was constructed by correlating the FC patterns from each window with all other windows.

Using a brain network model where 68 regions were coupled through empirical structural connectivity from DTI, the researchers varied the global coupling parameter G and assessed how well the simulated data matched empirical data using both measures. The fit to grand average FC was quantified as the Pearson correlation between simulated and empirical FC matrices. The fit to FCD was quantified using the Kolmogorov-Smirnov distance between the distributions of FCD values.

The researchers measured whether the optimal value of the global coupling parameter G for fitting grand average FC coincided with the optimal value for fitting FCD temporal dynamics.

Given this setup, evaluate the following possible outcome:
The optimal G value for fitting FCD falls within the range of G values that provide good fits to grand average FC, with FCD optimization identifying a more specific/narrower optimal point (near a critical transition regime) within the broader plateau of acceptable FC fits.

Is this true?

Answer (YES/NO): YES